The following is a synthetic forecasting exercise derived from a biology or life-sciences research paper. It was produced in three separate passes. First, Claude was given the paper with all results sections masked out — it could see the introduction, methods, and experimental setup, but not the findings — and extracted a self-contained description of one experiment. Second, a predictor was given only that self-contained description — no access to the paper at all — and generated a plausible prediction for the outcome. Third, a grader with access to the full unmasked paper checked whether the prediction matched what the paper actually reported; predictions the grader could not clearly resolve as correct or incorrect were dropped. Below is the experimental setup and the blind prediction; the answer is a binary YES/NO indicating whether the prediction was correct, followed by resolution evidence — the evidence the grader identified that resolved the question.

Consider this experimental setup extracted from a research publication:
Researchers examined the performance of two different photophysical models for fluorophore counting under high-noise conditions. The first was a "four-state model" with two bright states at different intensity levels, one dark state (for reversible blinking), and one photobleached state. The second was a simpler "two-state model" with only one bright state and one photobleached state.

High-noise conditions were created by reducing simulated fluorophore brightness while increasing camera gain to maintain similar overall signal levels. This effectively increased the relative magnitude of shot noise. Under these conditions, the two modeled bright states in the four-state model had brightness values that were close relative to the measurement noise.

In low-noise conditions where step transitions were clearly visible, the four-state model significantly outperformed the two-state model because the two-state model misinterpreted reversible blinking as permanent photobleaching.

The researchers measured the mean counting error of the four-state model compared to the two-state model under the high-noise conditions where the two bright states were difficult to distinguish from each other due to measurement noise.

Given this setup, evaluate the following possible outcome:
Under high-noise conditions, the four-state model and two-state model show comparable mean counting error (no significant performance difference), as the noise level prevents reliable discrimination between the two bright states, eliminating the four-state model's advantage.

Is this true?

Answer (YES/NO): YES